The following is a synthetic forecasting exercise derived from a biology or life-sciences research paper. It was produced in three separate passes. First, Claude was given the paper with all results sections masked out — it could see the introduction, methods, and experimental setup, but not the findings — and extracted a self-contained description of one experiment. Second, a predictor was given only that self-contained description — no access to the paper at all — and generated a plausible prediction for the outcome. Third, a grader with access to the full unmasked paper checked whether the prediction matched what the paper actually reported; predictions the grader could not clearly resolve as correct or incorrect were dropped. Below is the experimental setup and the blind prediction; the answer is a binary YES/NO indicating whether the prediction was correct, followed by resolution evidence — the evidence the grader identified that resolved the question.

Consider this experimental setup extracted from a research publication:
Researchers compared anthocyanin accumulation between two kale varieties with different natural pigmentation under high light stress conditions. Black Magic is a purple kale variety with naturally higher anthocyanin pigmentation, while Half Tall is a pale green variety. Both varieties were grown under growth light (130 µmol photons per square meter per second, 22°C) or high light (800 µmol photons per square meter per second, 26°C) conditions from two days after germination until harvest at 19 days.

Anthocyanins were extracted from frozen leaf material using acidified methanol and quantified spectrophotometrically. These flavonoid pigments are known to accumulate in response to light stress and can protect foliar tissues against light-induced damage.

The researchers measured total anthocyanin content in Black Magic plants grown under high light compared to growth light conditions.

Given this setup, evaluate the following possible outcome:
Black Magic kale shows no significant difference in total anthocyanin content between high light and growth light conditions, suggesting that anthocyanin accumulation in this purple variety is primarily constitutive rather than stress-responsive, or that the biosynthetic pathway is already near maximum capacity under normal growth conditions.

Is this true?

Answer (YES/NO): NO